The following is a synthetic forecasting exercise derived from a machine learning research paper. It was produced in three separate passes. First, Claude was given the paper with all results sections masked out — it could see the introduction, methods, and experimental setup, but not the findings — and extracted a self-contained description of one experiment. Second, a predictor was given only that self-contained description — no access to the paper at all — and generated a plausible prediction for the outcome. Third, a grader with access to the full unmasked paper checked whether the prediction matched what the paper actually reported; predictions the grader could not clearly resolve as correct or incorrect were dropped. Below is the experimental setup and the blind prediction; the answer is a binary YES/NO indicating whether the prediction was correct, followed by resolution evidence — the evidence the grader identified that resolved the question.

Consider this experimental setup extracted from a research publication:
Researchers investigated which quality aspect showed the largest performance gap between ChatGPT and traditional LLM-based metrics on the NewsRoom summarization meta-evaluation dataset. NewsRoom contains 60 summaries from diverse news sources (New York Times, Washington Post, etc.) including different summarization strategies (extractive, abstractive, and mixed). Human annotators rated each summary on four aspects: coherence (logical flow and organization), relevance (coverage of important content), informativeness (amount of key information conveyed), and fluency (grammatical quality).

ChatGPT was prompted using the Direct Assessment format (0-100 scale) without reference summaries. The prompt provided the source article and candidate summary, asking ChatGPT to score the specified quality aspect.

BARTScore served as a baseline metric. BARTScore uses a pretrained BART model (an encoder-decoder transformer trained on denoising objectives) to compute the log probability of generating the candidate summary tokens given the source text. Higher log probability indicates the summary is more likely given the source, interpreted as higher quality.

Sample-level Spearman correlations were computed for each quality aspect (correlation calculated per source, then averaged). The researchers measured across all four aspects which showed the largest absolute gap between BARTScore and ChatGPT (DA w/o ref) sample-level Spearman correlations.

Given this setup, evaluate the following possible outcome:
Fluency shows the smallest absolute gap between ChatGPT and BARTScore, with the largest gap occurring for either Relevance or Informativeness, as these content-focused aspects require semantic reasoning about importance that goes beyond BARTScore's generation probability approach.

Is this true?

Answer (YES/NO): NO